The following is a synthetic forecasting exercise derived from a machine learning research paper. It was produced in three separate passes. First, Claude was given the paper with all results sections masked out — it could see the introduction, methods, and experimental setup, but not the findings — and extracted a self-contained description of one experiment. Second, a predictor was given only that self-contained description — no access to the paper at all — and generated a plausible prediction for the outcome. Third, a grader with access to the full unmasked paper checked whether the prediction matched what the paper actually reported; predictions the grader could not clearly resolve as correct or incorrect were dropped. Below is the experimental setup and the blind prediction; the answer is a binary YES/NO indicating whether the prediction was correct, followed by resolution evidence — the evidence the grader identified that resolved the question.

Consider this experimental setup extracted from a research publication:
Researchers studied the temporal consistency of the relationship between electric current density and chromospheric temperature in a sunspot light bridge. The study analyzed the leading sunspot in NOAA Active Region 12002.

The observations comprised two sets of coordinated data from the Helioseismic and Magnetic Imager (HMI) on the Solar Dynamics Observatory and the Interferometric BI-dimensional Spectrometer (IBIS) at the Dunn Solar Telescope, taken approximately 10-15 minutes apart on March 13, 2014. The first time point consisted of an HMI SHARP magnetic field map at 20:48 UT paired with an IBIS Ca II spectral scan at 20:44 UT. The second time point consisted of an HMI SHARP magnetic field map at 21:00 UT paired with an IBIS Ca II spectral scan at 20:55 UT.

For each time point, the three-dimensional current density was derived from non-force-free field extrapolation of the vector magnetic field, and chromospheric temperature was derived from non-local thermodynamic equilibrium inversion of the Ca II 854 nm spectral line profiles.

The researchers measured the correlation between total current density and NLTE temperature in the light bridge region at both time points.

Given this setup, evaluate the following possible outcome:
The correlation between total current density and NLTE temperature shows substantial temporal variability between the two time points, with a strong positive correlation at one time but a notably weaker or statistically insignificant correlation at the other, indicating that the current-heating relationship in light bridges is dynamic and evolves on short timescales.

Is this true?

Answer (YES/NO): NO